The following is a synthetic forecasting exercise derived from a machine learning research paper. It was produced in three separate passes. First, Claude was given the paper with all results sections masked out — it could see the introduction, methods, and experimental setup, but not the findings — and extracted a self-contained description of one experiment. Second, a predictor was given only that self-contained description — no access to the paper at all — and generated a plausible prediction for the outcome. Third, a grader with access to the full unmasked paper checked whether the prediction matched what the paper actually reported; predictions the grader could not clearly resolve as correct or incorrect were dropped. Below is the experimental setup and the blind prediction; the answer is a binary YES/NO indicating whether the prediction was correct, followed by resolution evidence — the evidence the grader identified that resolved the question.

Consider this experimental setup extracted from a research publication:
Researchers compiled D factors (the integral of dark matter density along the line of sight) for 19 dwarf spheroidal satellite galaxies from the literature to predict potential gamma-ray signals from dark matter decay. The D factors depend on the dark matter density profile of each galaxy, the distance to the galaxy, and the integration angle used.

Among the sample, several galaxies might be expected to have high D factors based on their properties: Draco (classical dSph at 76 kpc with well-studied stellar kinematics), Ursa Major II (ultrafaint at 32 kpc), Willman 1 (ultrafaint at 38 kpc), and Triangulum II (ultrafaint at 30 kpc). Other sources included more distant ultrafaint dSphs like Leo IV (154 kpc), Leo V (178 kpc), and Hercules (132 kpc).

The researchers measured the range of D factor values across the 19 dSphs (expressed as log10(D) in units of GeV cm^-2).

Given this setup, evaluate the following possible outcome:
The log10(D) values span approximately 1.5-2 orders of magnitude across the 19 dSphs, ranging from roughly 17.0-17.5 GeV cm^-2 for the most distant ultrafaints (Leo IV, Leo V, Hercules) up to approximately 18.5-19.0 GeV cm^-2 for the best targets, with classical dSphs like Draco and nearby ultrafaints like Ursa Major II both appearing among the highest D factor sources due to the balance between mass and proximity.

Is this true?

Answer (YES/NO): NO